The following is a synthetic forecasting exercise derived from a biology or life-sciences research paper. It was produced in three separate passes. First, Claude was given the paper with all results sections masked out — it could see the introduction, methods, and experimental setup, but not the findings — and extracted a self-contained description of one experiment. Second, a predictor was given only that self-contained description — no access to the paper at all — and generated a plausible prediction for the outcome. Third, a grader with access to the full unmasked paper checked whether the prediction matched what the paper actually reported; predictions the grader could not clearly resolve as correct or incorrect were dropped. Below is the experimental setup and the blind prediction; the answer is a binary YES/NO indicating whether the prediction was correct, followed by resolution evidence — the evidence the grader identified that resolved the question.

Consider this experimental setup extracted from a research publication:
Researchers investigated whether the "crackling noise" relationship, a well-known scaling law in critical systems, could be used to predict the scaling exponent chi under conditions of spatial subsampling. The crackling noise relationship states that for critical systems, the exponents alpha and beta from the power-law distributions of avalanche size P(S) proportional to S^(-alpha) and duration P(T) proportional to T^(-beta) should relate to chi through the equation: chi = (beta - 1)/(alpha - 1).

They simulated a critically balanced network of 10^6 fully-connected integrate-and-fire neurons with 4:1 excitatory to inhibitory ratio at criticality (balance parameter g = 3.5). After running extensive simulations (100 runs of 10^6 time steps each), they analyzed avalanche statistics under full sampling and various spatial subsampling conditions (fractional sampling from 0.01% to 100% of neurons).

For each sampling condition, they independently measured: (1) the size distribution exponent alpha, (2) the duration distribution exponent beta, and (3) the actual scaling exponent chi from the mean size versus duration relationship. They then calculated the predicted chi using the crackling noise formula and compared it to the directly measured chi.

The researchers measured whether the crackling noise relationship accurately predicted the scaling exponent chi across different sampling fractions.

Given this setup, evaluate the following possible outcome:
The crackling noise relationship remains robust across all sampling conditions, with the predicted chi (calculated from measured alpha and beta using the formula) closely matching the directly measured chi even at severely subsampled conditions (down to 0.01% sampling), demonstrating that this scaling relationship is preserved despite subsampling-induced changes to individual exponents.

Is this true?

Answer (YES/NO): NO